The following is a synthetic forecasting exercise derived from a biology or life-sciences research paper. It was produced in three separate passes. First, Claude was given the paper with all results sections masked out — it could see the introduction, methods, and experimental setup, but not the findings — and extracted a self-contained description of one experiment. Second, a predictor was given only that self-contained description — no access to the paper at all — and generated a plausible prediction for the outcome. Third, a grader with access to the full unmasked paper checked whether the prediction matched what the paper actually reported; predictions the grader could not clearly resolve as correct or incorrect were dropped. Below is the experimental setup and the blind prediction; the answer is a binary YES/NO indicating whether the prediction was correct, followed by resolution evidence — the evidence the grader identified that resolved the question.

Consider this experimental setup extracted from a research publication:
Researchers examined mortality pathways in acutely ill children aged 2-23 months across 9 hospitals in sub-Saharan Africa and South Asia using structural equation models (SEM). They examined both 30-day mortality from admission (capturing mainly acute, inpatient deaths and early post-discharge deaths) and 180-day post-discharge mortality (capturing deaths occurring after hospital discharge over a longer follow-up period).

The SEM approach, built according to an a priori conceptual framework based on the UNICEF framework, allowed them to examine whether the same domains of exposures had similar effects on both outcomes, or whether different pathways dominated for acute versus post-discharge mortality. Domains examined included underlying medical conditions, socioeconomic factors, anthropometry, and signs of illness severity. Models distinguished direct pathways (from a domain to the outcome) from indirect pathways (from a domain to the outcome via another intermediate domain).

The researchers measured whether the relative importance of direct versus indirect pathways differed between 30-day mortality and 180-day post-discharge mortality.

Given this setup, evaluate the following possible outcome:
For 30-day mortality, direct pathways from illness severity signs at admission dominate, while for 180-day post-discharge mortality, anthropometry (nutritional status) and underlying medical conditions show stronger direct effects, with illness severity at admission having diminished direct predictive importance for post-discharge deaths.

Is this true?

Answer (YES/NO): NO